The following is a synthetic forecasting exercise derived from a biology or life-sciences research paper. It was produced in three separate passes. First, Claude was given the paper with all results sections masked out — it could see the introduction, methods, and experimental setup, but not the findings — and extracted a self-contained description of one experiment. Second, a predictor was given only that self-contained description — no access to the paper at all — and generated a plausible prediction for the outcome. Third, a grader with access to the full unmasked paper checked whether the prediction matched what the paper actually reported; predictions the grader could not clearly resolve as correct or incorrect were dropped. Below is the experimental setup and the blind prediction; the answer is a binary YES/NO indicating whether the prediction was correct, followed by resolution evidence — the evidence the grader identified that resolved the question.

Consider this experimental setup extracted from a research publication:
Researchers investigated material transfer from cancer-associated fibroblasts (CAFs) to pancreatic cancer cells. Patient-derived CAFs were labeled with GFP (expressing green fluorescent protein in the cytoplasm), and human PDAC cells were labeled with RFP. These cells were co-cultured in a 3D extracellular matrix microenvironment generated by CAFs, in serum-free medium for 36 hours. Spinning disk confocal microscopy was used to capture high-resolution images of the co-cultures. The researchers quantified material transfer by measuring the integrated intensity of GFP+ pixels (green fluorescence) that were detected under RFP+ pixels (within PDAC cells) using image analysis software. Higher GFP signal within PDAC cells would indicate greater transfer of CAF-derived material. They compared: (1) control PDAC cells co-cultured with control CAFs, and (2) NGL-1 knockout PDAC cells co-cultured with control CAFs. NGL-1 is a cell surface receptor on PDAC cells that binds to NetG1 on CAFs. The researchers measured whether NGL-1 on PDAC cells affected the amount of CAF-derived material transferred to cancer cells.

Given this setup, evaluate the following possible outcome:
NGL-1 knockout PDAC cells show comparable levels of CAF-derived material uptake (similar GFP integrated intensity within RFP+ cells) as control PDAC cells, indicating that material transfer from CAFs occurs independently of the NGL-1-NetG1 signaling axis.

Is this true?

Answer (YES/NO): NO